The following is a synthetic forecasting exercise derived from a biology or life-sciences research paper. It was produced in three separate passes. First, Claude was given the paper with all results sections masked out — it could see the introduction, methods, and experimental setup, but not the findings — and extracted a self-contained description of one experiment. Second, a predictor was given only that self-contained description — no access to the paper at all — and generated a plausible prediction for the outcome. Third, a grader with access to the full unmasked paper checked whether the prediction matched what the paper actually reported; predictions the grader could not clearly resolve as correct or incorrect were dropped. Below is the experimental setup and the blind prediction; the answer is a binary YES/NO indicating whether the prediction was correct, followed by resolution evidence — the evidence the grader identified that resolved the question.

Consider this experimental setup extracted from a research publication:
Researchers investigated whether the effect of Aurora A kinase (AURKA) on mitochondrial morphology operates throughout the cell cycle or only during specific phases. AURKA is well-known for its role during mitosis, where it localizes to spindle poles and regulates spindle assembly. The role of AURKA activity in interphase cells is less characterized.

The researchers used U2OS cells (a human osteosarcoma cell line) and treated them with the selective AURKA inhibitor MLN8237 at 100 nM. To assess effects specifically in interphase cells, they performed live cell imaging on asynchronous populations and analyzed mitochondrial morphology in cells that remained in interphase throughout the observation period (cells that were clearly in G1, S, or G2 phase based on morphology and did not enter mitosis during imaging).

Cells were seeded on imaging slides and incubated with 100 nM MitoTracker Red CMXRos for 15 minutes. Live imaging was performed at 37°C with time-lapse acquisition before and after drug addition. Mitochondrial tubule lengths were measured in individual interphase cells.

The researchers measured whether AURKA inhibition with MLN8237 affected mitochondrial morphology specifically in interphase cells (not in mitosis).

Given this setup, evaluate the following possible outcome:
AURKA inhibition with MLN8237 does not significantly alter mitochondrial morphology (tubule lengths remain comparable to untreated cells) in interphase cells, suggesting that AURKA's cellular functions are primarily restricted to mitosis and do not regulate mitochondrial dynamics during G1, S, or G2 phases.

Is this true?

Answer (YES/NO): NO